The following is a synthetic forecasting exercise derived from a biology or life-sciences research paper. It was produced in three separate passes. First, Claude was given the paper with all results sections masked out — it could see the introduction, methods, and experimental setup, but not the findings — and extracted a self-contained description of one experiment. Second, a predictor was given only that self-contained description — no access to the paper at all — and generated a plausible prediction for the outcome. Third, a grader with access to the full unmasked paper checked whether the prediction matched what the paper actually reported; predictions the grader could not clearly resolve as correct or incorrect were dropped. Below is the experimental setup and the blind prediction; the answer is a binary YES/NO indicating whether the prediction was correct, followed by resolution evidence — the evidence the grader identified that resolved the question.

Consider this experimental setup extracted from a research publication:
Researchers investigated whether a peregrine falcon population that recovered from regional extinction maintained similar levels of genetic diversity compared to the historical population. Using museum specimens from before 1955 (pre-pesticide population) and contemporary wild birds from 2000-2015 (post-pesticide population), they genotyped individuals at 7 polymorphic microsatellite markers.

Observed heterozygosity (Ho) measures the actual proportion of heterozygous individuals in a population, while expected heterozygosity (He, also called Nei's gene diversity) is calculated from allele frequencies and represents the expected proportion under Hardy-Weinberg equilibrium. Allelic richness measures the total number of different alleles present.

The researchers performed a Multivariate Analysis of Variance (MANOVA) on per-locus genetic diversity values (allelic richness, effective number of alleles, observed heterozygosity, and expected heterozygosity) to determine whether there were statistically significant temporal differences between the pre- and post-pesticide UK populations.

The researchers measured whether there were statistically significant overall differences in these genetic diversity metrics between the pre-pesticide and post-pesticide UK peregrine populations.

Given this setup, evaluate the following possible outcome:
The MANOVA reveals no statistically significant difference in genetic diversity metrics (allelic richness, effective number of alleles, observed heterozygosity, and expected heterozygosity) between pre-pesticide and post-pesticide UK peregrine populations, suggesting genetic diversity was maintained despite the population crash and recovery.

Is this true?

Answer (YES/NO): YES